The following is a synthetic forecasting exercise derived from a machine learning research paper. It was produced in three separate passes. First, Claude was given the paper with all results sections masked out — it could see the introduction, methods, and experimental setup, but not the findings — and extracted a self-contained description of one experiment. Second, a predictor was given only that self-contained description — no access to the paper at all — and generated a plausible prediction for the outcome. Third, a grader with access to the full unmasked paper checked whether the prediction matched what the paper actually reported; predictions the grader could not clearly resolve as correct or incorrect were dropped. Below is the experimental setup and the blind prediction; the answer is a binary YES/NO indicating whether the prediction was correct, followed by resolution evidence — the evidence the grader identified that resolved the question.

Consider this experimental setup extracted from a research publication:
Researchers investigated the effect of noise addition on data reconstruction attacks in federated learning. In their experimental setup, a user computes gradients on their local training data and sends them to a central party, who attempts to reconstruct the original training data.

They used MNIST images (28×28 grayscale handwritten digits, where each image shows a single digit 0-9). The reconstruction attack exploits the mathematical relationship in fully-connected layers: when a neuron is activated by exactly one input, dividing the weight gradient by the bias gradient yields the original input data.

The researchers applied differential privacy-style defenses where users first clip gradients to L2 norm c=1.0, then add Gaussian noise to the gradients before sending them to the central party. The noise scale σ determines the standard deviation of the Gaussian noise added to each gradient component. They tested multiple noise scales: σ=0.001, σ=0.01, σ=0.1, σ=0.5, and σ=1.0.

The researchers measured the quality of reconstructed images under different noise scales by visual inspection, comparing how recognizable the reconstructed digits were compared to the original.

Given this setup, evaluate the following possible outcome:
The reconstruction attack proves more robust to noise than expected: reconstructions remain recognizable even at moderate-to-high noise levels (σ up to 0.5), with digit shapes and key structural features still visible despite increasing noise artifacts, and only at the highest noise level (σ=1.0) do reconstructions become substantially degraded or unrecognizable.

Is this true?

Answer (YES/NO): NO